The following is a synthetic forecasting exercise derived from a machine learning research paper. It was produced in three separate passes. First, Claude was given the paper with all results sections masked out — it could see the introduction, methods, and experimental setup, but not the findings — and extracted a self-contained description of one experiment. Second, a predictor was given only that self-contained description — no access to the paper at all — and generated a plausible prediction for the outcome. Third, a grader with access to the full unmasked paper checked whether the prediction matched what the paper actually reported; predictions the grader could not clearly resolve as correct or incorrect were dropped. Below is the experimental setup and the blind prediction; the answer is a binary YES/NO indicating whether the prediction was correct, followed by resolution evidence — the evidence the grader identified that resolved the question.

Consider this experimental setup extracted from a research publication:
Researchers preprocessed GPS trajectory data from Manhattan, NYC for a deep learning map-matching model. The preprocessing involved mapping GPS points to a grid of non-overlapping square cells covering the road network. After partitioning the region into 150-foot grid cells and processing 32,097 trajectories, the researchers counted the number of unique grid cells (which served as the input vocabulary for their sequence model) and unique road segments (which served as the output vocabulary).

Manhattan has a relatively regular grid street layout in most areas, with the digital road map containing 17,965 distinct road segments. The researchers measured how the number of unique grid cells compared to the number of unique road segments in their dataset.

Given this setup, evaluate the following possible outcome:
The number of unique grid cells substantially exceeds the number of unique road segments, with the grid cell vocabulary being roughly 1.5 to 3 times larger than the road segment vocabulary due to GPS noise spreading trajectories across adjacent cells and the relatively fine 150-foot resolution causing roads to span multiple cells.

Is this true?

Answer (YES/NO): NO